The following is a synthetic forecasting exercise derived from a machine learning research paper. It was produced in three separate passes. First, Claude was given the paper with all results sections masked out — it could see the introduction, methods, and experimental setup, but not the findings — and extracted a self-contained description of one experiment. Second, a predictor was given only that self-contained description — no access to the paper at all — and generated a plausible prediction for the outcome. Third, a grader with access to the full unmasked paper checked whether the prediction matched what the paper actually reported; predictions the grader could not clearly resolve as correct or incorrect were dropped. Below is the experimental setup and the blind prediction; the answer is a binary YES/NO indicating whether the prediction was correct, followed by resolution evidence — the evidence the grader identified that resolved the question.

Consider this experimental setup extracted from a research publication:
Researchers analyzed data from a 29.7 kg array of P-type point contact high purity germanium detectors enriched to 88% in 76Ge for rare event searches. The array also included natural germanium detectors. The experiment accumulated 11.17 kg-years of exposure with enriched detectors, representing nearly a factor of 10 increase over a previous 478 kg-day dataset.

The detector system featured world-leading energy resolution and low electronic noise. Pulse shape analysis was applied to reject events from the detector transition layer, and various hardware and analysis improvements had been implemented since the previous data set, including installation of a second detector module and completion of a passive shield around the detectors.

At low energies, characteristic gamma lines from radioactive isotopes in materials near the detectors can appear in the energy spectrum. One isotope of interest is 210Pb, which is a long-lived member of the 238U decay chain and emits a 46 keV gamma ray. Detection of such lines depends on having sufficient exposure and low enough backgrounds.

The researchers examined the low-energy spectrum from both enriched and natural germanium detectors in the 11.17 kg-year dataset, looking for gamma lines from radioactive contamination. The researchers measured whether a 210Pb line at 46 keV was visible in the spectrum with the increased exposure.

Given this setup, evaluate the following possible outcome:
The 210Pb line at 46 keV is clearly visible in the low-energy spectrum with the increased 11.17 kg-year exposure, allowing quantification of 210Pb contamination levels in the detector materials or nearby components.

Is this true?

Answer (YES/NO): NO